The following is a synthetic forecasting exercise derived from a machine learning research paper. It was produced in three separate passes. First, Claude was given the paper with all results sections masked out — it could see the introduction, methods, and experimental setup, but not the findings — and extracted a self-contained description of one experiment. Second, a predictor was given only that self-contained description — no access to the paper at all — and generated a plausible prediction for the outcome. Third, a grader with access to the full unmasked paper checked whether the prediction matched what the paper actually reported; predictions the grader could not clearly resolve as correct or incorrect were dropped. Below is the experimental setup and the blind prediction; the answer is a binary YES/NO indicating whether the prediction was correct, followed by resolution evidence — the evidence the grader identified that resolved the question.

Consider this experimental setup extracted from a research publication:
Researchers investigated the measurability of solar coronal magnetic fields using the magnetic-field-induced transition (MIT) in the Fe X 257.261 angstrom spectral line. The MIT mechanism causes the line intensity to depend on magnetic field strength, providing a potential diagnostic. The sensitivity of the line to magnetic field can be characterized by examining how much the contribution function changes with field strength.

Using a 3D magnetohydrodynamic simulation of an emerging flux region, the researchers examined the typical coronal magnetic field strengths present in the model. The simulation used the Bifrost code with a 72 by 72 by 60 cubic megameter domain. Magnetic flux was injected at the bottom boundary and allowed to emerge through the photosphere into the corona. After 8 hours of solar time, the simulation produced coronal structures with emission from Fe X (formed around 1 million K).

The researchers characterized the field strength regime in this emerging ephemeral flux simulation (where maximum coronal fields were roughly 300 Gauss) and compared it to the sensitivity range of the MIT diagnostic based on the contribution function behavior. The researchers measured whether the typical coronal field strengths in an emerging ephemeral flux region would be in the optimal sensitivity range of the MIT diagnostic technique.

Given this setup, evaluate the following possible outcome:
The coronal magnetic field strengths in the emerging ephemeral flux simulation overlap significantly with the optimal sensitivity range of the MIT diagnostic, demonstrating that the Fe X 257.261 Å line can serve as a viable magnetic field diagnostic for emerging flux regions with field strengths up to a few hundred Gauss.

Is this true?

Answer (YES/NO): NO